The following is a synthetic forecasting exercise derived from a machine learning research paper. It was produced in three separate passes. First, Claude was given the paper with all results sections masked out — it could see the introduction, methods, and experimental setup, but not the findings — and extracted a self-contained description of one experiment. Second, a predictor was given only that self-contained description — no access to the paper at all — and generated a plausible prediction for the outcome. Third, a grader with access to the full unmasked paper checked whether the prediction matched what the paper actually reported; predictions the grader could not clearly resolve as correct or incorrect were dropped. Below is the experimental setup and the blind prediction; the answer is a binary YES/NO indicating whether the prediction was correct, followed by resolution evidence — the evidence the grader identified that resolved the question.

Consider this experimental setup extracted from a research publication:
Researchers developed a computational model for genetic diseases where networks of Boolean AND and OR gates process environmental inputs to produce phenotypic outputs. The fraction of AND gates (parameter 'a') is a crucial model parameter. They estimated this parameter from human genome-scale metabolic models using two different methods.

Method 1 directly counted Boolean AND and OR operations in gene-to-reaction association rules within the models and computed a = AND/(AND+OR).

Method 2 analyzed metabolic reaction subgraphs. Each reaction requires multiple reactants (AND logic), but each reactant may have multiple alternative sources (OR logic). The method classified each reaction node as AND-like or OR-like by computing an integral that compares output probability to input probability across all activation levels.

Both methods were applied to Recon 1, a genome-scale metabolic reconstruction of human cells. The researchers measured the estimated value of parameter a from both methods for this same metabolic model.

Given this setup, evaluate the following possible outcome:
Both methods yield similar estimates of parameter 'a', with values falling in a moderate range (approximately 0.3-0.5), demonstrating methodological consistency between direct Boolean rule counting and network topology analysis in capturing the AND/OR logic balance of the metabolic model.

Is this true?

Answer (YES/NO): NO